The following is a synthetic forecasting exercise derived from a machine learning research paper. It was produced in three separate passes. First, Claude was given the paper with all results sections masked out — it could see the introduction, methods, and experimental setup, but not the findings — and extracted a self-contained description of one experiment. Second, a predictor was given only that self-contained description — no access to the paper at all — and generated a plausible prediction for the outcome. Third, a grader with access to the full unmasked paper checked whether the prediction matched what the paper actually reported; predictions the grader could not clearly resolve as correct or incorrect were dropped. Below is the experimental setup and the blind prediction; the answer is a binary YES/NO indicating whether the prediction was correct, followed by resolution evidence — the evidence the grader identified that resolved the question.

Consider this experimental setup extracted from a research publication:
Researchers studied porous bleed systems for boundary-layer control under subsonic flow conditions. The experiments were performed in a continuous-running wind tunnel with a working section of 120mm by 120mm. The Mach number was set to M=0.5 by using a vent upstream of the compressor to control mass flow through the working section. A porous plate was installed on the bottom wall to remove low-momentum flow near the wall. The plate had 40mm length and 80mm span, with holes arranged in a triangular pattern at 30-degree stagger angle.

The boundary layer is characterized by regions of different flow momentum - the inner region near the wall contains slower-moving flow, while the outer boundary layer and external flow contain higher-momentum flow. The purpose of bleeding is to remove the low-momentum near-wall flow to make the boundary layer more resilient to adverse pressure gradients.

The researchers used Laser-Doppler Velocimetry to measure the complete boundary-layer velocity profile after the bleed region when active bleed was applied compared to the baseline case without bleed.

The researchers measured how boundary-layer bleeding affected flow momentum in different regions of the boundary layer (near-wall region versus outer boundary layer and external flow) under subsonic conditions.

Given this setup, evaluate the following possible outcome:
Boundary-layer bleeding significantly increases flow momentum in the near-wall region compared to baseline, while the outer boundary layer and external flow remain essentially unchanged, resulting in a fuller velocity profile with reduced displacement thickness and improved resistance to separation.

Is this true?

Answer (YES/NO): NO